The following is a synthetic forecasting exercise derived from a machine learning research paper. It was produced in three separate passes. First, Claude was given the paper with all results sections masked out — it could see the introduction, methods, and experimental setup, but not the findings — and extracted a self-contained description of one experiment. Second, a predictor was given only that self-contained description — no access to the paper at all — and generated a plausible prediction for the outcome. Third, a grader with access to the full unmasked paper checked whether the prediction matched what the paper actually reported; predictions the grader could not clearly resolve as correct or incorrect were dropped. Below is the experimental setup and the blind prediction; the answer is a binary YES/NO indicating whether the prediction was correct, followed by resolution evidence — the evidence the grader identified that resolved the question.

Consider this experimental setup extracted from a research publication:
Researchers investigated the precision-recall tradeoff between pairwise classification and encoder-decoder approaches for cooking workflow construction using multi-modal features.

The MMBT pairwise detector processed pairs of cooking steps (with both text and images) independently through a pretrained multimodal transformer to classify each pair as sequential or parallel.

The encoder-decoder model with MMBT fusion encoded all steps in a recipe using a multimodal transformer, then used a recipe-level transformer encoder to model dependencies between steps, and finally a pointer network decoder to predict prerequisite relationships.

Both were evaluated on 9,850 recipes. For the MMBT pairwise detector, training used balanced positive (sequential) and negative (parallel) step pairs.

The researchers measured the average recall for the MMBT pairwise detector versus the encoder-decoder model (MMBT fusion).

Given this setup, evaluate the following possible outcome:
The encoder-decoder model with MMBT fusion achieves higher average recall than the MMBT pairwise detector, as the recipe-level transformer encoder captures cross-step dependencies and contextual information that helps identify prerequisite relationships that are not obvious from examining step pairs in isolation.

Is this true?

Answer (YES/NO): NO